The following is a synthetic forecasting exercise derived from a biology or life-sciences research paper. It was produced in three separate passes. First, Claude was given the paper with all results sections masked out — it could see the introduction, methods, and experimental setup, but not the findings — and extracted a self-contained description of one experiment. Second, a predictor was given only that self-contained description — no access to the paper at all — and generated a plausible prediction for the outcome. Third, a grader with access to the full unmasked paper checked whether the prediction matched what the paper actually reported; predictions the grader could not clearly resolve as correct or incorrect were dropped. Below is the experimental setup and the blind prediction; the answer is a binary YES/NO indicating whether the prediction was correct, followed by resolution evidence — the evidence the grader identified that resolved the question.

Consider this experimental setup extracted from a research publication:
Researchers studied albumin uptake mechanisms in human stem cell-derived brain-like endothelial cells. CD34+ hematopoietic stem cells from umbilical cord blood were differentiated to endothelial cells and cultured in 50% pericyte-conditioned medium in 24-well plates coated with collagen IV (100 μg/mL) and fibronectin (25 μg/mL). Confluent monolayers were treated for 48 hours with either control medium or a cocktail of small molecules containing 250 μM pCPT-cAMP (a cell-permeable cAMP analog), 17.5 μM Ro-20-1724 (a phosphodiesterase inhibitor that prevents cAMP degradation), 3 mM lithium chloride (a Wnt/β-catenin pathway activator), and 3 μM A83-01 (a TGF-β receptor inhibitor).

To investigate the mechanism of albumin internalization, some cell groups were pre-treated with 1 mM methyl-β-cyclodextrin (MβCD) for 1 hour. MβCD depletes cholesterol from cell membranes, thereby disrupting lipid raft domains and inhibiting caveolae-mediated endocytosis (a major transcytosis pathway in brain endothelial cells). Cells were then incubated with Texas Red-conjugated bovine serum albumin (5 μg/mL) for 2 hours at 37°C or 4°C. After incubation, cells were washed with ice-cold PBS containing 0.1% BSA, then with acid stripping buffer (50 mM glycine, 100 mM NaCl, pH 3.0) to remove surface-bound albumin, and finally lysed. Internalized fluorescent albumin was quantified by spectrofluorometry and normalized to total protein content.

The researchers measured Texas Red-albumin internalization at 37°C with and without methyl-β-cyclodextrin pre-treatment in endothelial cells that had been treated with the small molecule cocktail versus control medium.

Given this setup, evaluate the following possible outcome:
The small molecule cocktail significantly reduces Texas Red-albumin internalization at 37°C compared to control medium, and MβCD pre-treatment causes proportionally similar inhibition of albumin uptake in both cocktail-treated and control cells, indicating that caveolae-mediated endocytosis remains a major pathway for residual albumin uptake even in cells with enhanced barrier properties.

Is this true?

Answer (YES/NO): NO